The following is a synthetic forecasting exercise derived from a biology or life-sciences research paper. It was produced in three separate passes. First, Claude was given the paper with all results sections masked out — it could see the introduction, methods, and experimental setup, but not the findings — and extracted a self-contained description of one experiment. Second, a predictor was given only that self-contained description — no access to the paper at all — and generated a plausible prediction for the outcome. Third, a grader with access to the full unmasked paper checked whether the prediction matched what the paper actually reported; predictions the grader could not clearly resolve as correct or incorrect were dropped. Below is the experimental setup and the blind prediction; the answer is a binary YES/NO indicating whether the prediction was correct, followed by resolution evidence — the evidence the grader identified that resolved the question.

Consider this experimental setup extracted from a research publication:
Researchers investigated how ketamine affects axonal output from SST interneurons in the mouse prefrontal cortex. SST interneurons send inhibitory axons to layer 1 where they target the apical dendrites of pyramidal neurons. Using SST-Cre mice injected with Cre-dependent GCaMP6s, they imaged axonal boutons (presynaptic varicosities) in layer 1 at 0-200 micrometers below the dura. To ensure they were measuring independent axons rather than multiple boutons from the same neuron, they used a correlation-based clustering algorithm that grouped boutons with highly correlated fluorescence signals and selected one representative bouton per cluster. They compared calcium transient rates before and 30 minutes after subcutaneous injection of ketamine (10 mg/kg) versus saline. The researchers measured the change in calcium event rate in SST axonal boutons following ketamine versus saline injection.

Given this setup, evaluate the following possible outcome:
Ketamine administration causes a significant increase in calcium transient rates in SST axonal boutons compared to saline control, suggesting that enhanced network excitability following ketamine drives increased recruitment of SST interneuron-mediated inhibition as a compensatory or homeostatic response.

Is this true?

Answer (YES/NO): NO